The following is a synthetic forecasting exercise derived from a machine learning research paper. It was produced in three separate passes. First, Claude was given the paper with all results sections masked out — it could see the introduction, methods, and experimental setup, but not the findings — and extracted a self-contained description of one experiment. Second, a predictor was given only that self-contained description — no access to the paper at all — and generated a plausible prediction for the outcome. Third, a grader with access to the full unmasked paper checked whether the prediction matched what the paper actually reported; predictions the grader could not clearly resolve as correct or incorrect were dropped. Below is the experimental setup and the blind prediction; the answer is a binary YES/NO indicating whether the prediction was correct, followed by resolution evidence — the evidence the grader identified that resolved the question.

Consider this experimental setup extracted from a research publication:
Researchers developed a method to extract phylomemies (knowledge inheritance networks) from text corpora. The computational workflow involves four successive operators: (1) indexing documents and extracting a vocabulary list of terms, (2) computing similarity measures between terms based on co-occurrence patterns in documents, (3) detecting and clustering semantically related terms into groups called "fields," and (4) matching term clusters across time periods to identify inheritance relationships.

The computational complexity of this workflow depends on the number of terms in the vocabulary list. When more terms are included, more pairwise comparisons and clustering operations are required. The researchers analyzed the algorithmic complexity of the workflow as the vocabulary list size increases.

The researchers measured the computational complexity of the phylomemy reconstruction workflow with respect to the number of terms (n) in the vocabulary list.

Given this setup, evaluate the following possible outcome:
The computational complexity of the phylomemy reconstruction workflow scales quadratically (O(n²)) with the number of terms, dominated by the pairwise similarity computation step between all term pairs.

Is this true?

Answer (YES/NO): YES